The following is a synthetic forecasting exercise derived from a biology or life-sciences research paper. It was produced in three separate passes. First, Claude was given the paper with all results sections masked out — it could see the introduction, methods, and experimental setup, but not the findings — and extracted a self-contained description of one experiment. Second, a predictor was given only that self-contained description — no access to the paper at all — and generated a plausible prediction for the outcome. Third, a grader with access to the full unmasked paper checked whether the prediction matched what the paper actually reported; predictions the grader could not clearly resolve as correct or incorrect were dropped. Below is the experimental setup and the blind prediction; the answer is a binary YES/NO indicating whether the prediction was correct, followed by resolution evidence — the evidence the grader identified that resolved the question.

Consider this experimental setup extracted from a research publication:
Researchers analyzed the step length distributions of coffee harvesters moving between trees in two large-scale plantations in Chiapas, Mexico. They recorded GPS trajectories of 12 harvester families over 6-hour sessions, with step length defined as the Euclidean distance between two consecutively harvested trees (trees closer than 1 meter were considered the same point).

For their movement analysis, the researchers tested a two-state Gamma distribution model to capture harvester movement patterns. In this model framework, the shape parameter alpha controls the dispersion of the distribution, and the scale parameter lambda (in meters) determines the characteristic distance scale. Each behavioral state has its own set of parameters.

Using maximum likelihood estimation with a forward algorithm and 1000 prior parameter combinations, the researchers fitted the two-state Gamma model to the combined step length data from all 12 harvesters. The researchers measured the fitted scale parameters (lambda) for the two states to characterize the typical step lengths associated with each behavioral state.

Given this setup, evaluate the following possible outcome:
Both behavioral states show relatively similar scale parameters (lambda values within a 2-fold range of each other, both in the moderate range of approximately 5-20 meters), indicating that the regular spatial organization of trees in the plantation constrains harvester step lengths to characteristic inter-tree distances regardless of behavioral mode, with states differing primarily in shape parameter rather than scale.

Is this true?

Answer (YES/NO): NO